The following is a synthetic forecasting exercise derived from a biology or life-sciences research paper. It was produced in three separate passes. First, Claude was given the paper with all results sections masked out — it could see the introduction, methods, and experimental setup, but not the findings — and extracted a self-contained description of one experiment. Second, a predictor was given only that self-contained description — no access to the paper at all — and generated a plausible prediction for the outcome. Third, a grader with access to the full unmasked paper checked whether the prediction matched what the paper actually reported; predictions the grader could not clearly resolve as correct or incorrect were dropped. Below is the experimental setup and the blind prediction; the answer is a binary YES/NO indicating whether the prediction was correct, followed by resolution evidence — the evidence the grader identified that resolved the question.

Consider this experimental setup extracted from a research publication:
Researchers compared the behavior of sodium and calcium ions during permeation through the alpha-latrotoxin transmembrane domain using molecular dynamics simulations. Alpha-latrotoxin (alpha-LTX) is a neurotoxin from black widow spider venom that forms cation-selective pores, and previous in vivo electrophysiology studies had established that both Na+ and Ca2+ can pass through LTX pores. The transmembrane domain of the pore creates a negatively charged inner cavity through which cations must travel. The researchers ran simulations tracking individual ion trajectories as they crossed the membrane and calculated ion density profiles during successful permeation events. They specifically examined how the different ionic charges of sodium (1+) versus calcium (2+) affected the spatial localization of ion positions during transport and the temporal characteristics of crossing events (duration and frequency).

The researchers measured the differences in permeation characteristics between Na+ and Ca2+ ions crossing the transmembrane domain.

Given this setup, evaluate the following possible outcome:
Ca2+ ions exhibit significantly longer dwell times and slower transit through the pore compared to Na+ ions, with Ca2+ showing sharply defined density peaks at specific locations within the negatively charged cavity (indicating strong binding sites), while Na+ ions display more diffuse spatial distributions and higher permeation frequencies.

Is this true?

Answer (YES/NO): YES